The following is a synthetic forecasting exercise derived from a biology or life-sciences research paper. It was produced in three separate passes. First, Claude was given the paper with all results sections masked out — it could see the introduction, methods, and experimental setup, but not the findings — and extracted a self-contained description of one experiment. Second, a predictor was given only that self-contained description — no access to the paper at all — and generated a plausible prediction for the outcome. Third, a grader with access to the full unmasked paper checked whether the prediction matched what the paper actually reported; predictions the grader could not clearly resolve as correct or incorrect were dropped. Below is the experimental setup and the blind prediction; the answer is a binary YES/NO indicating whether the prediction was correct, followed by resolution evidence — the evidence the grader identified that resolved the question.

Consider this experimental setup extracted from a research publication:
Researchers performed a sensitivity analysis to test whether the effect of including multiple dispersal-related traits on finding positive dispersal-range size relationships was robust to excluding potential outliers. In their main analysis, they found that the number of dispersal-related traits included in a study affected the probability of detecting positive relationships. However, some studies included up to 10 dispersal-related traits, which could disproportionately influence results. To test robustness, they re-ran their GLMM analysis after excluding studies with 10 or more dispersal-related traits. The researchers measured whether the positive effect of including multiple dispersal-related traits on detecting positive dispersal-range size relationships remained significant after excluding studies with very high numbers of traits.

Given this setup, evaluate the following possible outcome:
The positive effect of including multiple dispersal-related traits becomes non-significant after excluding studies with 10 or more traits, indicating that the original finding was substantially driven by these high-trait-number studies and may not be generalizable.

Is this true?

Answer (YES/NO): NO